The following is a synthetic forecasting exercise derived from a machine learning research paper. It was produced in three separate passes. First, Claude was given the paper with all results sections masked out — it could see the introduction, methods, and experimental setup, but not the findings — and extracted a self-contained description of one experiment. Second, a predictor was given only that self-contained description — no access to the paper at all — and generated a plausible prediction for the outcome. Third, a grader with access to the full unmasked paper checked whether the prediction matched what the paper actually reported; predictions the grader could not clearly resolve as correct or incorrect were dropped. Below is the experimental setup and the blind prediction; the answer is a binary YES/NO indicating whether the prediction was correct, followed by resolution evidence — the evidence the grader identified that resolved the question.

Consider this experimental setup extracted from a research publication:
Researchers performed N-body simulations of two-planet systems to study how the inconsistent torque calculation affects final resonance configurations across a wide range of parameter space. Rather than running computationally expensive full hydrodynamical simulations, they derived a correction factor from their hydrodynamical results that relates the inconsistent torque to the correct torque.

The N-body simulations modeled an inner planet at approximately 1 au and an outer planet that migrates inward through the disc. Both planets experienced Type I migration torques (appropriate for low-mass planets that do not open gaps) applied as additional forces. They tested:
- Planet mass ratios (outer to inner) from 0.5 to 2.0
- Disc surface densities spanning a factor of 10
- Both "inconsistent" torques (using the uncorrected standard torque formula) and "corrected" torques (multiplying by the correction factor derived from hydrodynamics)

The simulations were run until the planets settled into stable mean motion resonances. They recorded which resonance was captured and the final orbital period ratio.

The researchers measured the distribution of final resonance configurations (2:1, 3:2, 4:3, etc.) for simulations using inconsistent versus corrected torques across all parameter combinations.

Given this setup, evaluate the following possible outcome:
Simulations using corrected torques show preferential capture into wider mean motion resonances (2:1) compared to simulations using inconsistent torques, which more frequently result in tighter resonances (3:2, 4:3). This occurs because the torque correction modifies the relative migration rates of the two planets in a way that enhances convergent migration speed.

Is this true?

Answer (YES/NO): YES